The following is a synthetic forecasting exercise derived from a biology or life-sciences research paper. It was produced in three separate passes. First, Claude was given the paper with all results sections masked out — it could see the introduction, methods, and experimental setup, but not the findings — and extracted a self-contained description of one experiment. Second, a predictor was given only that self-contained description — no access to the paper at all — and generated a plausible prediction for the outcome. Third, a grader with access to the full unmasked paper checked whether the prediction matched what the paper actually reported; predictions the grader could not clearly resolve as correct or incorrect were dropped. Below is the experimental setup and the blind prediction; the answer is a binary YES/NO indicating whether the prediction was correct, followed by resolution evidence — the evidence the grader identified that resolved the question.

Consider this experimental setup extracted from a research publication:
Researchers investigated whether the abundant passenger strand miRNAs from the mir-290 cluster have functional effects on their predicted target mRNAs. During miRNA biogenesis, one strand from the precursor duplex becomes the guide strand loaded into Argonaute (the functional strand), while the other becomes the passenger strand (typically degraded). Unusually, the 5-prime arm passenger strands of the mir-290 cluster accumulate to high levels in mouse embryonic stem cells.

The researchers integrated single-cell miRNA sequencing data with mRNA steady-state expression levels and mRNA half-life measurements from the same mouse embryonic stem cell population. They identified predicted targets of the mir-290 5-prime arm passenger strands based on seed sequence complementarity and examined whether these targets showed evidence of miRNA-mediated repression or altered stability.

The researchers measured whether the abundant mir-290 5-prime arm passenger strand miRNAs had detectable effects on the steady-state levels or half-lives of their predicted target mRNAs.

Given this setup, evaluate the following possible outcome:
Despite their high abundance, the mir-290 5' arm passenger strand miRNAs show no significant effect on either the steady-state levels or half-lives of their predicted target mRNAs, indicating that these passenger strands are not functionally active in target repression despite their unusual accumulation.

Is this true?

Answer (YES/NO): YES